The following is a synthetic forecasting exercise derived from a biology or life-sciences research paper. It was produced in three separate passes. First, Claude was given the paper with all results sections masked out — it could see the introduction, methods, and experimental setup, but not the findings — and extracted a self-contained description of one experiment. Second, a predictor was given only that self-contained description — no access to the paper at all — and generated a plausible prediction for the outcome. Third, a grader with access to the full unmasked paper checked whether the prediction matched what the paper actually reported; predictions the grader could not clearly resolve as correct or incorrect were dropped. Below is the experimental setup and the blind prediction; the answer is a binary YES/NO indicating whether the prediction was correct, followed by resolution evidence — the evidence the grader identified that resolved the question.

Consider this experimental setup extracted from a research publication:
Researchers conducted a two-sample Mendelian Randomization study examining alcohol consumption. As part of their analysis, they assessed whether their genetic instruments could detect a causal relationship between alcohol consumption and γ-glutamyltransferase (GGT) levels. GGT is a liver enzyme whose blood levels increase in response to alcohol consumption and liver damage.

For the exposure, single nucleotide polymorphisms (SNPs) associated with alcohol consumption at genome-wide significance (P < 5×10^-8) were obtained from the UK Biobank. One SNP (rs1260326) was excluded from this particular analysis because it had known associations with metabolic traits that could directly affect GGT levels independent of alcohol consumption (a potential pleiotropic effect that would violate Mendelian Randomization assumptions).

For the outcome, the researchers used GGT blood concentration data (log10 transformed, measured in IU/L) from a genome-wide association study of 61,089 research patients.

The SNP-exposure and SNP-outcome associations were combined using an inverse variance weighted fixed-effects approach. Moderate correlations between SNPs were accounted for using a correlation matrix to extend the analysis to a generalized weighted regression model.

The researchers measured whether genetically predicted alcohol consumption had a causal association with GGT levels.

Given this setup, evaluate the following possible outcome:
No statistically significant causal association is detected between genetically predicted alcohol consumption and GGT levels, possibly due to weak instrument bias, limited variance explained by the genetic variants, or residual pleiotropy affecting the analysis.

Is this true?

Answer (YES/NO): NO